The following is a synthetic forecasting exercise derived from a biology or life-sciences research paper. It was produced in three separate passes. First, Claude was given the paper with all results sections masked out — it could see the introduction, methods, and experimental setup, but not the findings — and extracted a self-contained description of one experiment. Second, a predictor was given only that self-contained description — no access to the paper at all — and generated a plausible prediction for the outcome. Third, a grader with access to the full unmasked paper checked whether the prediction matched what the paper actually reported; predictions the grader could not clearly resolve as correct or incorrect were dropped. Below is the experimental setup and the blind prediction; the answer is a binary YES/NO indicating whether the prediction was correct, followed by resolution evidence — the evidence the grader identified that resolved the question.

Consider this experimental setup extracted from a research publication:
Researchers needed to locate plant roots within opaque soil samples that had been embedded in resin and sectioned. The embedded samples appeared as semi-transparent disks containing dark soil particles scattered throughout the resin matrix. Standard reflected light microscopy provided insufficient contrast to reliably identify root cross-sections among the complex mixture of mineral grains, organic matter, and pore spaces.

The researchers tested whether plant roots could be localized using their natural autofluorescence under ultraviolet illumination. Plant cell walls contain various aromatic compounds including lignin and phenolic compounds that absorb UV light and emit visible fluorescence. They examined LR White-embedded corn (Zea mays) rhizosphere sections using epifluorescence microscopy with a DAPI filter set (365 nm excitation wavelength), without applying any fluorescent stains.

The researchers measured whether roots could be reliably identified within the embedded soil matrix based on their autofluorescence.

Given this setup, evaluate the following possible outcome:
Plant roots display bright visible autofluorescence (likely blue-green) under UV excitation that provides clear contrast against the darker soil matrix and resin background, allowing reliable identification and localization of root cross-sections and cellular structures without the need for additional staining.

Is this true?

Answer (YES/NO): YES